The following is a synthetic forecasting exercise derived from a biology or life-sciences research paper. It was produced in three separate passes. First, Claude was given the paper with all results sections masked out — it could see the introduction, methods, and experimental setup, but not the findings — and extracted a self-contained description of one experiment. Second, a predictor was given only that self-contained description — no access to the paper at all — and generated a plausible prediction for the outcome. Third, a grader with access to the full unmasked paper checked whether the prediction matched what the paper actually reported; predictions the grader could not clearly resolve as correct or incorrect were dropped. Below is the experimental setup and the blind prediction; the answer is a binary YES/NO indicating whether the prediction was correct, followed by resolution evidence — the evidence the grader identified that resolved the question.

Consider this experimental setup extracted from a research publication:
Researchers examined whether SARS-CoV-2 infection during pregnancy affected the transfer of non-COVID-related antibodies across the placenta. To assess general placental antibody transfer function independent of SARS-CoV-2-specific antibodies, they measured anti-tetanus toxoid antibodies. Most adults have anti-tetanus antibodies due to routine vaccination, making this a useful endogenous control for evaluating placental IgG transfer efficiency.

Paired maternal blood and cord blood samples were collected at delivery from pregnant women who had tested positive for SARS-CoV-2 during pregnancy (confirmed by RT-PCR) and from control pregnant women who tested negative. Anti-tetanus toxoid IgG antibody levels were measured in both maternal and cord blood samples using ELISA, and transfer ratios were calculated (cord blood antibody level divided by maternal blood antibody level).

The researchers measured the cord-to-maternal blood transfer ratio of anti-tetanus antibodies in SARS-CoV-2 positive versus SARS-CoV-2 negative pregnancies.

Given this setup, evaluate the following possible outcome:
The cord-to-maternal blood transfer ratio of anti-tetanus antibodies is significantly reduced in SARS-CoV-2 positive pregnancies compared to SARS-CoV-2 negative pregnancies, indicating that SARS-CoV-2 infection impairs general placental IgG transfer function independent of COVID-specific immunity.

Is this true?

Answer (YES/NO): NO